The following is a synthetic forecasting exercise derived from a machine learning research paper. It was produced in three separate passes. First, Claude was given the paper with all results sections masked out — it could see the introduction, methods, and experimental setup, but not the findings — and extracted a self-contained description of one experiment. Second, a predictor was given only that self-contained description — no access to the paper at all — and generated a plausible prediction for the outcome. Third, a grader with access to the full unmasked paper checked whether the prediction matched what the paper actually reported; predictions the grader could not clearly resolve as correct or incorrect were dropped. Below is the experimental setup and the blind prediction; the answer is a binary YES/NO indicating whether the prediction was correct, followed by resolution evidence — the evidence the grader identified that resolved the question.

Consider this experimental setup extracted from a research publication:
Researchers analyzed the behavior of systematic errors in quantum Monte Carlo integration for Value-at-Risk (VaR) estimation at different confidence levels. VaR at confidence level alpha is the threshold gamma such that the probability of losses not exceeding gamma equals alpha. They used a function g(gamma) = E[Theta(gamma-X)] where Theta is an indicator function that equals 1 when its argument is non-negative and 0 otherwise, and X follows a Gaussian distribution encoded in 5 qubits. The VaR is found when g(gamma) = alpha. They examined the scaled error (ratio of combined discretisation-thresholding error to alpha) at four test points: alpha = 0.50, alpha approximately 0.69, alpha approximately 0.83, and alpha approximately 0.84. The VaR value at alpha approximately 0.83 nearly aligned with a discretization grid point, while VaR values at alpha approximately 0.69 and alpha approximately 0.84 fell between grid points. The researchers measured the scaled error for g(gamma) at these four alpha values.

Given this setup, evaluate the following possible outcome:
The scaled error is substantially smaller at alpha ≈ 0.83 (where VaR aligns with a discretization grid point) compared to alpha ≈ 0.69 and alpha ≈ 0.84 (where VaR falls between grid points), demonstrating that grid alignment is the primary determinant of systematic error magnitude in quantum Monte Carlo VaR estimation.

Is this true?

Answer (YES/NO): YES